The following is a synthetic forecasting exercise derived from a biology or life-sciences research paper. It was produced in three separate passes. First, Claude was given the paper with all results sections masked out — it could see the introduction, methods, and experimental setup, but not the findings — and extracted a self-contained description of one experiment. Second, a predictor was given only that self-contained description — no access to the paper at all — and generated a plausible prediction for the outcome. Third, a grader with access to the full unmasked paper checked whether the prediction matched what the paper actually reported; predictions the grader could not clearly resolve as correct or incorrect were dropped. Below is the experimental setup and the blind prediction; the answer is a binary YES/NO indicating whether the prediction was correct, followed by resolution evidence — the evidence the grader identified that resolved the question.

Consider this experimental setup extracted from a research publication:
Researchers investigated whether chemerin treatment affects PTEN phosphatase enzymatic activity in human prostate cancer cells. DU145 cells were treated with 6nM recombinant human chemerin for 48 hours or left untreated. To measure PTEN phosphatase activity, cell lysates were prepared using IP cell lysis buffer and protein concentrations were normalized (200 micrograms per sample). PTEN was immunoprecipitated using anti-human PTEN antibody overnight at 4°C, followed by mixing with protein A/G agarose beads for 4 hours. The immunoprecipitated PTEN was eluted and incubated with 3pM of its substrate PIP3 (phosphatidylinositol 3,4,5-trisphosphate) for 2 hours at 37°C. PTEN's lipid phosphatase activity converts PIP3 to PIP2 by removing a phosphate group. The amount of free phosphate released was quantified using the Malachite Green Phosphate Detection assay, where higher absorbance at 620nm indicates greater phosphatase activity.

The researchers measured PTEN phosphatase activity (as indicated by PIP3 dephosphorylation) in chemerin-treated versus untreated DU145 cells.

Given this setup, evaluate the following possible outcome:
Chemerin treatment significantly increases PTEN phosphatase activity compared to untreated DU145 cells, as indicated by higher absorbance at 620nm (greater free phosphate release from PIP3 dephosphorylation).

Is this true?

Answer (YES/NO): YES